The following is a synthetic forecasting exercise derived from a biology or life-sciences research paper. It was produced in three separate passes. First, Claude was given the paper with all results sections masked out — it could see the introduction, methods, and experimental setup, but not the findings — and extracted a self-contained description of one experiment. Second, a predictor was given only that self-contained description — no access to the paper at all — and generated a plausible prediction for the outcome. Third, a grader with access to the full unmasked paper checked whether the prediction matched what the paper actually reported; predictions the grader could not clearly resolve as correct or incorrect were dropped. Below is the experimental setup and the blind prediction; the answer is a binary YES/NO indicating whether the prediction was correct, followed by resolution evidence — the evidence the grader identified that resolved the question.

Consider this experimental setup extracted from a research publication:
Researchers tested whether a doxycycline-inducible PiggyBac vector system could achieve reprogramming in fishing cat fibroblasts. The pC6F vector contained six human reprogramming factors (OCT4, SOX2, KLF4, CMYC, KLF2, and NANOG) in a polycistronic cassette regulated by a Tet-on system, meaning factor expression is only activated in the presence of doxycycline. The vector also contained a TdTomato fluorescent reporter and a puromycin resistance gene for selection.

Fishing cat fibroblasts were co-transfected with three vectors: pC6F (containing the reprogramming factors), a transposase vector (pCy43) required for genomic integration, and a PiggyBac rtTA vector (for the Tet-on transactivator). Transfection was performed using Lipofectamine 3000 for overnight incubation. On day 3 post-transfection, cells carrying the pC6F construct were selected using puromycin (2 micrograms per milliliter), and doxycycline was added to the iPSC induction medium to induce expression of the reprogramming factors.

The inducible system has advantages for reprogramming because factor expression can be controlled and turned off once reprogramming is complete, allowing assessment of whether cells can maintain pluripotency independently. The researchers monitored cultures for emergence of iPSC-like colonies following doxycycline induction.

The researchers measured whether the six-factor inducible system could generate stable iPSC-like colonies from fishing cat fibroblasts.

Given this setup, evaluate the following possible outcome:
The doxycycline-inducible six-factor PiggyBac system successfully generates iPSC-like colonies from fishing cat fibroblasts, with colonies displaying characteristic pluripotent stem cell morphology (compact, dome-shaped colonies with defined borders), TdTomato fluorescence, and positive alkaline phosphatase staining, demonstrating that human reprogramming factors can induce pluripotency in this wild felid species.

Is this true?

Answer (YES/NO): NO